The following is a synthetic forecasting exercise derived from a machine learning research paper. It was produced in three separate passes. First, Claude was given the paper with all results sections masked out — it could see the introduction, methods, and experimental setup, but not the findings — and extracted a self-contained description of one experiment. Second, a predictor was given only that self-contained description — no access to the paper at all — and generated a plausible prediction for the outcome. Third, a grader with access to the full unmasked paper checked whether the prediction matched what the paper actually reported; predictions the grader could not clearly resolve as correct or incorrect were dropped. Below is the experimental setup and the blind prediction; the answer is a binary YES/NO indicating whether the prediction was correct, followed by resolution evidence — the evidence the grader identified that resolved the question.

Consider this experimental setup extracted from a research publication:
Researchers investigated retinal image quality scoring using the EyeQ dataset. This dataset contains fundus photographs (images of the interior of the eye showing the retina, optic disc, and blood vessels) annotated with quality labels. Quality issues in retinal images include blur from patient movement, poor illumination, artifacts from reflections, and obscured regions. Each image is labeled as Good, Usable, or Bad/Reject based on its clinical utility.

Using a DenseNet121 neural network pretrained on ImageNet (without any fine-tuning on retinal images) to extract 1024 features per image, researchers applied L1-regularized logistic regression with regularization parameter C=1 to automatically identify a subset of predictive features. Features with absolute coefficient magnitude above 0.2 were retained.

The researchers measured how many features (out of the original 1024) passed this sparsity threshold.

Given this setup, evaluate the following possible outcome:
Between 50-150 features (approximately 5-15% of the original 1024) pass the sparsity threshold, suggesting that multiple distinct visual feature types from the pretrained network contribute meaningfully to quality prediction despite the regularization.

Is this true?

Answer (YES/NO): NO